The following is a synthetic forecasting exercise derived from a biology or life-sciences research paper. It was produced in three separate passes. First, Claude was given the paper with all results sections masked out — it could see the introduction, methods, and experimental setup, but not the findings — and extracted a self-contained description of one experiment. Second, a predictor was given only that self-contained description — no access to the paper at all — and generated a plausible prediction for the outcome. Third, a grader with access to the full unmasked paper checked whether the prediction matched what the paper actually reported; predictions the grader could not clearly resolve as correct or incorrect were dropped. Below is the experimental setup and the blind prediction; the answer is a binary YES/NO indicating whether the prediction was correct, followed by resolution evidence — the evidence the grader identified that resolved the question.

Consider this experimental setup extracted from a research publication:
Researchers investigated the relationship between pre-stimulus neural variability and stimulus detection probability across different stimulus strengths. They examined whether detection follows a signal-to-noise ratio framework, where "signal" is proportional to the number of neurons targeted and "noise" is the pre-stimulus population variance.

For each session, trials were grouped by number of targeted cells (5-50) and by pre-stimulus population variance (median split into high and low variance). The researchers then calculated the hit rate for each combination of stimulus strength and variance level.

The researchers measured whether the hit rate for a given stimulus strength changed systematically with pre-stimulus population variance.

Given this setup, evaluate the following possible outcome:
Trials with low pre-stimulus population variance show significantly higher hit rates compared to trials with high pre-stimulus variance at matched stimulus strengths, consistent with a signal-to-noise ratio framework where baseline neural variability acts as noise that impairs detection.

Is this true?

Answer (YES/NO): YES